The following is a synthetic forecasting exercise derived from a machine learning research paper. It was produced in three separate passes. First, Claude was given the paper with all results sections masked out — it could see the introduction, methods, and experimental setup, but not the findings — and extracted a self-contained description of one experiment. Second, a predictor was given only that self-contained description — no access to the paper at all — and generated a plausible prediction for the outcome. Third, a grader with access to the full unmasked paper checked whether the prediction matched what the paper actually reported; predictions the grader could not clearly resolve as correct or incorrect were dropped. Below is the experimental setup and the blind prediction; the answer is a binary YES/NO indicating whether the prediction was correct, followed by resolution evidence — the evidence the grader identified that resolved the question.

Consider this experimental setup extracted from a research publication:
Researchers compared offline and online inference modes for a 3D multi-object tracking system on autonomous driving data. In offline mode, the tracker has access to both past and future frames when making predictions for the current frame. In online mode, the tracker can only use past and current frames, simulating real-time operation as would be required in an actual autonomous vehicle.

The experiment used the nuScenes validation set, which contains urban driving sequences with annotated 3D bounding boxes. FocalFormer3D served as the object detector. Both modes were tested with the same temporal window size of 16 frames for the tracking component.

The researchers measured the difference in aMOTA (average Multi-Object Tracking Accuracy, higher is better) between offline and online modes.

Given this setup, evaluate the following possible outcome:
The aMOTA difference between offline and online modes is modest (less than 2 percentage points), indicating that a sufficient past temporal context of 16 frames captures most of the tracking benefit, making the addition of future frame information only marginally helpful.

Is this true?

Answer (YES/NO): YES